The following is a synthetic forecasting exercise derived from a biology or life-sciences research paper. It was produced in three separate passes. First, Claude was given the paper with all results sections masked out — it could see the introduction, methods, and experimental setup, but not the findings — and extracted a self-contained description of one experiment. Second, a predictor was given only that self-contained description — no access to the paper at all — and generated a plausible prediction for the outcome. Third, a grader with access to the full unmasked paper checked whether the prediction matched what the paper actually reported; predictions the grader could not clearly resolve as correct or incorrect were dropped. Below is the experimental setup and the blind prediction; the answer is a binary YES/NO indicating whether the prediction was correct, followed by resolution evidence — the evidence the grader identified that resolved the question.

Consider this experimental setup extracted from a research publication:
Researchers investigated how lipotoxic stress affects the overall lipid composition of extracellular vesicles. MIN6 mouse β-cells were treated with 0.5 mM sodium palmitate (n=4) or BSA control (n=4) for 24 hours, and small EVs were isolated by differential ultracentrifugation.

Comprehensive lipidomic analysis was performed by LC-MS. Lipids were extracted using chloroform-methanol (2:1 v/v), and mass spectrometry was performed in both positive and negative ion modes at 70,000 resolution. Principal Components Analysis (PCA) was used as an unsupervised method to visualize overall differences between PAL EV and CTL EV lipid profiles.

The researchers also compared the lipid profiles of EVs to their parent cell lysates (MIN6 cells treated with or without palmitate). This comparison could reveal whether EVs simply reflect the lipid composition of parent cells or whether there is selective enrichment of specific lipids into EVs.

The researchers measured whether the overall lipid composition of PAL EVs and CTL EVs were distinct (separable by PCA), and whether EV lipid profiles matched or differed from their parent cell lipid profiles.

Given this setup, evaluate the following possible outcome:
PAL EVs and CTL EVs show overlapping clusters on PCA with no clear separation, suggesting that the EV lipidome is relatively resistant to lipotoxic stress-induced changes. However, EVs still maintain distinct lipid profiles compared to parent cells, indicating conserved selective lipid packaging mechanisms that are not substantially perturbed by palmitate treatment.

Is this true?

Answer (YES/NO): NO